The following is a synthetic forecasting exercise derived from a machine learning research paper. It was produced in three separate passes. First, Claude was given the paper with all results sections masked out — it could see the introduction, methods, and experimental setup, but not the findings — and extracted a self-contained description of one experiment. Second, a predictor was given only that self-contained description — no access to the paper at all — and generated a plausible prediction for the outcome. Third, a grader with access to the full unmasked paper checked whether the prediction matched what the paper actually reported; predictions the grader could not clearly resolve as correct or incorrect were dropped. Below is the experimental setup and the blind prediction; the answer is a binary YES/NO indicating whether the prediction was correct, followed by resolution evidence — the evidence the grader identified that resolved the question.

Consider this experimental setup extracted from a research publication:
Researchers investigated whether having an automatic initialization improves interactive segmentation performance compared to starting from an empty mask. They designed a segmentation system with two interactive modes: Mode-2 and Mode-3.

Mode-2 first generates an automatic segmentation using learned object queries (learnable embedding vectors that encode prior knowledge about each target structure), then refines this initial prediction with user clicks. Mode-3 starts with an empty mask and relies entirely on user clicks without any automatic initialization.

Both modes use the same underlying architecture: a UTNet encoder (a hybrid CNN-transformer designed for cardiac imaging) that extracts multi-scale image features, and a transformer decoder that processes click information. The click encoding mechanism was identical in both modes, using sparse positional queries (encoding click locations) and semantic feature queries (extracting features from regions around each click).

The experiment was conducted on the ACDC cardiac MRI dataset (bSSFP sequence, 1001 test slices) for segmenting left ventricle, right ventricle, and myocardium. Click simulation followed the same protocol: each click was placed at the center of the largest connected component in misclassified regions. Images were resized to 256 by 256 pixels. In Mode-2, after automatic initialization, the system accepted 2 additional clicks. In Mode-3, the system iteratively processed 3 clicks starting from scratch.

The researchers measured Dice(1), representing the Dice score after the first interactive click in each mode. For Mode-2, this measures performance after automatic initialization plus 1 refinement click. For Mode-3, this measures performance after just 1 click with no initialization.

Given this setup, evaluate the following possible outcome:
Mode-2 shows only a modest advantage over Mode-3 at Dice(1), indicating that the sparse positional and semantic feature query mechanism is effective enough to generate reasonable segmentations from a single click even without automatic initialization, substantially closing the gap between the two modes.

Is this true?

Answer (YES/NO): YES